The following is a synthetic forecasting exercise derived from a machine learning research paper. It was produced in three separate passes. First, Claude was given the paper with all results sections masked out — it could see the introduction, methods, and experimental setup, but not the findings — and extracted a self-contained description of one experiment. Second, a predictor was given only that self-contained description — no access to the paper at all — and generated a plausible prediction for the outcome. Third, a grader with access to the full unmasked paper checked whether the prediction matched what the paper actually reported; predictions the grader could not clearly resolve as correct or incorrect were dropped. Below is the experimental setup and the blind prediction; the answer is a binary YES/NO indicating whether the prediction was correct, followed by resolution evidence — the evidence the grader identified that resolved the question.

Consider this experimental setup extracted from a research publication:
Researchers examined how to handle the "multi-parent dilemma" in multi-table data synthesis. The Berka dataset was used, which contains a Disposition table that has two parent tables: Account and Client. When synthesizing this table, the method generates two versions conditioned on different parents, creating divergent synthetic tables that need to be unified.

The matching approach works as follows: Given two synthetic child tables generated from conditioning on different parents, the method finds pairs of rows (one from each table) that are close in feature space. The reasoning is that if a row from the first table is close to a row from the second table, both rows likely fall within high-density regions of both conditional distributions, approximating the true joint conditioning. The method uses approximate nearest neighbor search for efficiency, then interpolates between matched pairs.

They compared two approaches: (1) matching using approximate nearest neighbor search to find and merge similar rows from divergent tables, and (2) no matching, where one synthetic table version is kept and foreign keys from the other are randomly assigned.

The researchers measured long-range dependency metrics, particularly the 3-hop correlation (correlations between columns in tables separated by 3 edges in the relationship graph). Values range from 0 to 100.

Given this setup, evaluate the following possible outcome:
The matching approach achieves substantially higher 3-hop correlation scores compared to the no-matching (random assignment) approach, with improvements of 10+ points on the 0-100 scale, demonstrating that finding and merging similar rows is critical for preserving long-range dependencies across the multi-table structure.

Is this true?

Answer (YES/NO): YES